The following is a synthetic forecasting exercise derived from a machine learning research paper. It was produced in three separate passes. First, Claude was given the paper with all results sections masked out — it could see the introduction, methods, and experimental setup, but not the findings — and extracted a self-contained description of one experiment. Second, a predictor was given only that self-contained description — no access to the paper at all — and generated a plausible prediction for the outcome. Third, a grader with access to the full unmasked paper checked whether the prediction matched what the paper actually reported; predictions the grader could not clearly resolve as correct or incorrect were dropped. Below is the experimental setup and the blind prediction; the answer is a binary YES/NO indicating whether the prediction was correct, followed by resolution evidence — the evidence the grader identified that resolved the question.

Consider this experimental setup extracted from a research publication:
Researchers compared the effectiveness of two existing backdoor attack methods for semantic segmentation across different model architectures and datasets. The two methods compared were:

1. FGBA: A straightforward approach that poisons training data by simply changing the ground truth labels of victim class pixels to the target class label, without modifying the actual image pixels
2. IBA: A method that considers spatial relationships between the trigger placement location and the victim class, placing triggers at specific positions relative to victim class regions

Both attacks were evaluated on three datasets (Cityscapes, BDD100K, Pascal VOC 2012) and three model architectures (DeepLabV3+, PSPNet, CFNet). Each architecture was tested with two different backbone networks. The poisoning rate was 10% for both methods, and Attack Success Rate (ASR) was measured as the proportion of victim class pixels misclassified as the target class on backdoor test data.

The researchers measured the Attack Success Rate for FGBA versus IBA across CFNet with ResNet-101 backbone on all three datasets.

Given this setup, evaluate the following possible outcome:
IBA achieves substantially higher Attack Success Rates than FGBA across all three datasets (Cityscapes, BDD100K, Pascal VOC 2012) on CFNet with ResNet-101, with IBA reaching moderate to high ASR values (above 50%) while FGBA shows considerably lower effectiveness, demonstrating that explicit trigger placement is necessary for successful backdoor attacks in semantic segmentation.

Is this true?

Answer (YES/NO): NO